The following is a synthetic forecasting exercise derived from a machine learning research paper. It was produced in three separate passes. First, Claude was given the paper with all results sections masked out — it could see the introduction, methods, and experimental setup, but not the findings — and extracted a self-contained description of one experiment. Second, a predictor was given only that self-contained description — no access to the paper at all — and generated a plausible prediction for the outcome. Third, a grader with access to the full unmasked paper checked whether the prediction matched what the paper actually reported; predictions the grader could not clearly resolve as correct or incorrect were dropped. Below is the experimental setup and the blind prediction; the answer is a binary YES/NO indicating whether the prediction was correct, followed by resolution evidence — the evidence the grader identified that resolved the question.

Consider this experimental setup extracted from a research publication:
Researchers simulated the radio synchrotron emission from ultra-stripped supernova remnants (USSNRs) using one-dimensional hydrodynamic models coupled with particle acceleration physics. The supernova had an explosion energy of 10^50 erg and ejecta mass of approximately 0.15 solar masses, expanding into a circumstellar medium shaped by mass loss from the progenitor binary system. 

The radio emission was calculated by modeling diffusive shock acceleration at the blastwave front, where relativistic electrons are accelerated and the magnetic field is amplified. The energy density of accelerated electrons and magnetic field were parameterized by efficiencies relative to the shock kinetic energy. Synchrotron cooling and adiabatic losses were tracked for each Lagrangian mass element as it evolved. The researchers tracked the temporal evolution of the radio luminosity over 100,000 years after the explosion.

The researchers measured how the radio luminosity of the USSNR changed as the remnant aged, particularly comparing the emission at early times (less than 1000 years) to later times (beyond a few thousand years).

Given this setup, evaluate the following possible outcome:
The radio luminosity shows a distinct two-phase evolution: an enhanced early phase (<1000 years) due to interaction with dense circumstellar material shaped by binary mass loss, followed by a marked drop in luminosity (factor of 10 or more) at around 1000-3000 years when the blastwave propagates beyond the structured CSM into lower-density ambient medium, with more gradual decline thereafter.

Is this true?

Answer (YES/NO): NO